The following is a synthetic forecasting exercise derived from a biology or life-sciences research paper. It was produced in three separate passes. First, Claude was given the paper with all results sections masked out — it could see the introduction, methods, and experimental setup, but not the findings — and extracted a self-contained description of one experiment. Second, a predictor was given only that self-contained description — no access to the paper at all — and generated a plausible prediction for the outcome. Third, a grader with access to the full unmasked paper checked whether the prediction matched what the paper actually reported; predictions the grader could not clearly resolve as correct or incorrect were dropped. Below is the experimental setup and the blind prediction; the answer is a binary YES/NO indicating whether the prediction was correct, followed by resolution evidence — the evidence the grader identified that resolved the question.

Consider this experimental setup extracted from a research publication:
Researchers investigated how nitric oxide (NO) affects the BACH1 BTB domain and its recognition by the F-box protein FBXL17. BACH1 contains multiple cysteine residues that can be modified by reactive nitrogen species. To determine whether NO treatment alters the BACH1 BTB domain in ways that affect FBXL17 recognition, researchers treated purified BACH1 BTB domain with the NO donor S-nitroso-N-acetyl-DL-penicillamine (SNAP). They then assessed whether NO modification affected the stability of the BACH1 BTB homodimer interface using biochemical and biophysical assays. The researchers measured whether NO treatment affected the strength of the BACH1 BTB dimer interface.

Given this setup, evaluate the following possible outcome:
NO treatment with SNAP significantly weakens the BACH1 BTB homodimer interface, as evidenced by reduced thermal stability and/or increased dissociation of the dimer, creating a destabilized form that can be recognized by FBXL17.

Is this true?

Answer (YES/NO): NO